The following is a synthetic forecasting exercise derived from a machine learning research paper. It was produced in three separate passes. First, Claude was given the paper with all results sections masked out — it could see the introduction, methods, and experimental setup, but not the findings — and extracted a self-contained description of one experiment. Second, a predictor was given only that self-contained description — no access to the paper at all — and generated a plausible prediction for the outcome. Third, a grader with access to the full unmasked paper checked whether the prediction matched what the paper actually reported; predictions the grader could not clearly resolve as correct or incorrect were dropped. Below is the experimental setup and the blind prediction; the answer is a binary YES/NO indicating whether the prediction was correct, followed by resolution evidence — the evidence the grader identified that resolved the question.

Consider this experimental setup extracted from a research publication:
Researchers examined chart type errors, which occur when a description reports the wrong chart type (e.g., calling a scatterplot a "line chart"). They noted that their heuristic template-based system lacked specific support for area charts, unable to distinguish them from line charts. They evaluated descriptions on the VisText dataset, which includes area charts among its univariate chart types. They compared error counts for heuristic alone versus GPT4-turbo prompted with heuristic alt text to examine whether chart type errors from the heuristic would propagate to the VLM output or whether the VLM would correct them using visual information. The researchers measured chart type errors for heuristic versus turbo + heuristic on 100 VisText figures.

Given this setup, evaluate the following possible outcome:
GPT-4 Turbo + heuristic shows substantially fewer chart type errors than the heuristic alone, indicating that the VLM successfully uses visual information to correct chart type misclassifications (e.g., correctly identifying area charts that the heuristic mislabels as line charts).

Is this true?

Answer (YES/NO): NO